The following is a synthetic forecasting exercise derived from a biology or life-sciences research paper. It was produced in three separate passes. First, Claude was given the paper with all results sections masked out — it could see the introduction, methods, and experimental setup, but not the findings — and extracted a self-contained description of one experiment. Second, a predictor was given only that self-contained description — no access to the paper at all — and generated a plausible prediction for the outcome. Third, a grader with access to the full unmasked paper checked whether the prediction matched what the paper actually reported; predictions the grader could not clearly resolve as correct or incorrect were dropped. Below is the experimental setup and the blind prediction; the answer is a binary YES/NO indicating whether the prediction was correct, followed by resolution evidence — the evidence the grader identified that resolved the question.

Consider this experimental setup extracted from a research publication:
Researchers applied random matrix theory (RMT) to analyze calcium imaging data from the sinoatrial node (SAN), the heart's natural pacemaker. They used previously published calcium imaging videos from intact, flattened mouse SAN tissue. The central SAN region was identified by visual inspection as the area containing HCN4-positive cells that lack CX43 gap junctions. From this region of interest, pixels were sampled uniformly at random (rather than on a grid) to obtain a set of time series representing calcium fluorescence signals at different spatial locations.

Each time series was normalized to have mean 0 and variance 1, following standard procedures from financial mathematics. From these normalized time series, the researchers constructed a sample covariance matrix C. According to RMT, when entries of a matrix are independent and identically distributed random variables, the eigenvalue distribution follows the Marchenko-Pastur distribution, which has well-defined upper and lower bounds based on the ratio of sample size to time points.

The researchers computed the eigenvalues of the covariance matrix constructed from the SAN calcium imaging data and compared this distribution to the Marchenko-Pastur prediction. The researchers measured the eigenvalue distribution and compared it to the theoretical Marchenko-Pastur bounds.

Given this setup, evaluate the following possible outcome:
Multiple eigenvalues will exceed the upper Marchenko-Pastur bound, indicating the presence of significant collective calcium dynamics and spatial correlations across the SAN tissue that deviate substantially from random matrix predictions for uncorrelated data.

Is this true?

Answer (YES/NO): YES